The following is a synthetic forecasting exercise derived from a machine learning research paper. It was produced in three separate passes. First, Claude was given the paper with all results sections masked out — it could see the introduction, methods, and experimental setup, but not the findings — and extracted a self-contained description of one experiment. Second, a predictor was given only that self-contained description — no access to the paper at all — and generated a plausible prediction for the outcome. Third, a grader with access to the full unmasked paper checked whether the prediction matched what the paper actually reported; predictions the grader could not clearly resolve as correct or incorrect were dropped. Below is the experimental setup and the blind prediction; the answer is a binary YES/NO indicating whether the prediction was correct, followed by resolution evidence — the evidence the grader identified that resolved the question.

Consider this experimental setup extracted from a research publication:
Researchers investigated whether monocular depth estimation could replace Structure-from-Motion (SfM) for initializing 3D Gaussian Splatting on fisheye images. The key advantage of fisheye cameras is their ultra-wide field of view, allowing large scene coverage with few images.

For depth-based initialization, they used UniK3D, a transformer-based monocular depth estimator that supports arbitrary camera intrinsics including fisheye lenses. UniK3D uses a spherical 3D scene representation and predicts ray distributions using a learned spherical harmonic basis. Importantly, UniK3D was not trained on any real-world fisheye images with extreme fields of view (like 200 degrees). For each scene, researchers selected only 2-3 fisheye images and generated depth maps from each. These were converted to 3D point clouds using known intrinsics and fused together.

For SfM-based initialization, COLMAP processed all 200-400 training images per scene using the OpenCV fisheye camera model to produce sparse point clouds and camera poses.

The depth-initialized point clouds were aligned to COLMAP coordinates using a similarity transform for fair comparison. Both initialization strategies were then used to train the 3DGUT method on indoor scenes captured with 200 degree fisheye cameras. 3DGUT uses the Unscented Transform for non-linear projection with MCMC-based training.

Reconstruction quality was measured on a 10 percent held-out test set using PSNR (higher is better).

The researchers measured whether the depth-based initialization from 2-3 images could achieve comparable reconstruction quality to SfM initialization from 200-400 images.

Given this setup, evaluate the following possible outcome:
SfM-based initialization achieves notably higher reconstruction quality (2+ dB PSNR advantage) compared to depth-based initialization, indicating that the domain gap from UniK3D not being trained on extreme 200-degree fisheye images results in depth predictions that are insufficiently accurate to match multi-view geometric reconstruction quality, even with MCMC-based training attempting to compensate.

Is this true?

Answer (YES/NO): YES